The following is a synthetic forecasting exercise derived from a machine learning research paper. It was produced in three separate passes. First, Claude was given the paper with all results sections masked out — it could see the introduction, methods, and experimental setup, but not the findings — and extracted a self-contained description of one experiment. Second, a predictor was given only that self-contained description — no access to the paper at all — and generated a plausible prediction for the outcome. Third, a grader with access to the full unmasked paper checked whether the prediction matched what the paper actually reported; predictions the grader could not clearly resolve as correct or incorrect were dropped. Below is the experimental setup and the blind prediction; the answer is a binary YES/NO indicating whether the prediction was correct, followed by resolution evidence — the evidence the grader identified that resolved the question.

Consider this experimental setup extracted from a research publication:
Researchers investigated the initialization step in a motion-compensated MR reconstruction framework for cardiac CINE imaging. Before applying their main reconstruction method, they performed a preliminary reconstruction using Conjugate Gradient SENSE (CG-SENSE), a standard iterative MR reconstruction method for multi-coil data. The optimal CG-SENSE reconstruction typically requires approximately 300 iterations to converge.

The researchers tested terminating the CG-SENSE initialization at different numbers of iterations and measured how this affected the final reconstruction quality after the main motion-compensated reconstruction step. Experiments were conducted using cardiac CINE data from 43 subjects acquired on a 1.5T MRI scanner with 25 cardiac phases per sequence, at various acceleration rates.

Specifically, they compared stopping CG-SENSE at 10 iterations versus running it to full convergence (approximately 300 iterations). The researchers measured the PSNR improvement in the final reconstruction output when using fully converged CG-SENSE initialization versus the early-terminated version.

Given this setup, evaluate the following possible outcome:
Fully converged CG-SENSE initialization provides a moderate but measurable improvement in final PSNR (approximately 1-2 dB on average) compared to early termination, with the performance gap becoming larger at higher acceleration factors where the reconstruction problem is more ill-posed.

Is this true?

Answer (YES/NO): NO